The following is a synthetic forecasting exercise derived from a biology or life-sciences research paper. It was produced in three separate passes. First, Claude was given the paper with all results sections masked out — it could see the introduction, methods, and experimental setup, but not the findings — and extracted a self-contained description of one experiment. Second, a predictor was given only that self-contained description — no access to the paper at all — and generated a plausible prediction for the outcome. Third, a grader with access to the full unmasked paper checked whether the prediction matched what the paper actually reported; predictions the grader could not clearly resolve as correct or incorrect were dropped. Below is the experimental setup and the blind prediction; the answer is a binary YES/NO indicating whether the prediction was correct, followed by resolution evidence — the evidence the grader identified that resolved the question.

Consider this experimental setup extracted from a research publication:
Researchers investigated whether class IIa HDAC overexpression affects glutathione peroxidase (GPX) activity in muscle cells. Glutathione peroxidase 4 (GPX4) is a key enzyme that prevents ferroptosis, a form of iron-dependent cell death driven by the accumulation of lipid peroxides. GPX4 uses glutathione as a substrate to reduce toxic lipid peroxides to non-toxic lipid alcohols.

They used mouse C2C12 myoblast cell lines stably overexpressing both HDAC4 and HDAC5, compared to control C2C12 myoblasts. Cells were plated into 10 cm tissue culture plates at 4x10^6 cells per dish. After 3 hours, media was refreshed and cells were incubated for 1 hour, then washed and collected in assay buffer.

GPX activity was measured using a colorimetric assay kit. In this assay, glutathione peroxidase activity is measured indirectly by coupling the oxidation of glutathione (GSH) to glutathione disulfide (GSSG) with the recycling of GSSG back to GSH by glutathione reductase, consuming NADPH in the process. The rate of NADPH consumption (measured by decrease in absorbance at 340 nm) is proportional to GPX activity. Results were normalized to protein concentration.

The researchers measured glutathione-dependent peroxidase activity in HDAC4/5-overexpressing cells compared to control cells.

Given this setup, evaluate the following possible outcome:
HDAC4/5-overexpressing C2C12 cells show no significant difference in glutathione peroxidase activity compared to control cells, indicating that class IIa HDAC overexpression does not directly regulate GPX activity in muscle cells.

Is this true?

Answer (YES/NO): NO